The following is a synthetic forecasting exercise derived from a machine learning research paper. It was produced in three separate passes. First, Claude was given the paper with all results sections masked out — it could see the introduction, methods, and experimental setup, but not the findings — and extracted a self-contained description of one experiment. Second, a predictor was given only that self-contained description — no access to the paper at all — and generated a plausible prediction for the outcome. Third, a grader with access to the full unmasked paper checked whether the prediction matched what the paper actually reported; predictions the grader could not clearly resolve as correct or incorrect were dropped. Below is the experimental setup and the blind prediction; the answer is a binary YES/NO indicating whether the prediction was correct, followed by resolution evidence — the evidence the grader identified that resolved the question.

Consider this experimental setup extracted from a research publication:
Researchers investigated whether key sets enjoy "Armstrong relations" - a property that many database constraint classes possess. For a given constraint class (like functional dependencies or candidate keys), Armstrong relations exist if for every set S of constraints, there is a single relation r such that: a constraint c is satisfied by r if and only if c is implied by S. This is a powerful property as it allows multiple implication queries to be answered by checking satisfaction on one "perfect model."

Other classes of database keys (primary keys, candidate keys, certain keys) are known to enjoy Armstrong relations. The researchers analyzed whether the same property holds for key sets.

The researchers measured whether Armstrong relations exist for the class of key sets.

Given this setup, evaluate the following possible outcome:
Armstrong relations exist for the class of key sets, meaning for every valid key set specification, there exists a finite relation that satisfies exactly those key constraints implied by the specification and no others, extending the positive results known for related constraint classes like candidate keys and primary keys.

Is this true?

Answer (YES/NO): NO